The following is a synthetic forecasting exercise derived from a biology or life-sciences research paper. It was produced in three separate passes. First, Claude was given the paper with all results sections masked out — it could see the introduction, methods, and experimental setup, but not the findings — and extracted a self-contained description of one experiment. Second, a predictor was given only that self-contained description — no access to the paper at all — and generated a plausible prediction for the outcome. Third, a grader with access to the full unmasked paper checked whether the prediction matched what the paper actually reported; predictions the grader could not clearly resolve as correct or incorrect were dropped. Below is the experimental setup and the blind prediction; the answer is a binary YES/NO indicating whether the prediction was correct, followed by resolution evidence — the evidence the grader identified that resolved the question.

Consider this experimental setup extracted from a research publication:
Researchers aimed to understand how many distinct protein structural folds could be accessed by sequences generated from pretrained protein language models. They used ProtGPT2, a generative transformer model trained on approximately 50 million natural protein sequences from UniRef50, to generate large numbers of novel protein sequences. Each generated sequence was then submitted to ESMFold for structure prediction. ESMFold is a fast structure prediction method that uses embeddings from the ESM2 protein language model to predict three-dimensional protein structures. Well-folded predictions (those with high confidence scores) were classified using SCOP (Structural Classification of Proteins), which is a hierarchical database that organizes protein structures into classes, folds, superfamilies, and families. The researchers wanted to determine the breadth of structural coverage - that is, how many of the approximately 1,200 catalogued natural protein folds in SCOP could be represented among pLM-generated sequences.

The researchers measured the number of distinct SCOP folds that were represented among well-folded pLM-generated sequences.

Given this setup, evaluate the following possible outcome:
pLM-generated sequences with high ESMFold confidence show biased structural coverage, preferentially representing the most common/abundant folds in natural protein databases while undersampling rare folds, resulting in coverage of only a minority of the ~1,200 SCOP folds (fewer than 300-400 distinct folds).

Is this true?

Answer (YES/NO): NO